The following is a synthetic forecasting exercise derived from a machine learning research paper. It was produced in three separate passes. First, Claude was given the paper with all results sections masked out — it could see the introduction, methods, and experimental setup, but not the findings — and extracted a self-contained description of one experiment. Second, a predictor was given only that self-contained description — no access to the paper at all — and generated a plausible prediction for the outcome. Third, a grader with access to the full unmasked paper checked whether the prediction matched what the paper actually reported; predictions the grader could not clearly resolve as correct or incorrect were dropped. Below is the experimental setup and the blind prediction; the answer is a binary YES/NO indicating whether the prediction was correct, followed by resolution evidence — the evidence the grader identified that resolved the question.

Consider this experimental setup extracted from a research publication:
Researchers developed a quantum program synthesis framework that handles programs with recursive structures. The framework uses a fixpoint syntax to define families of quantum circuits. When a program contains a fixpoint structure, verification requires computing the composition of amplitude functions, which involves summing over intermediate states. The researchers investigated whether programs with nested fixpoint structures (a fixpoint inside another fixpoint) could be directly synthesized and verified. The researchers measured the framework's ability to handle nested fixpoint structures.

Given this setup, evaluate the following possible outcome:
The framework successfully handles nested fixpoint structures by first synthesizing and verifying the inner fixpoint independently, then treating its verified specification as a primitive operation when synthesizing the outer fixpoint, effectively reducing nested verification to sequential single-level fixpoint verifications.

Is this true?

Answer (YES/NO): NO